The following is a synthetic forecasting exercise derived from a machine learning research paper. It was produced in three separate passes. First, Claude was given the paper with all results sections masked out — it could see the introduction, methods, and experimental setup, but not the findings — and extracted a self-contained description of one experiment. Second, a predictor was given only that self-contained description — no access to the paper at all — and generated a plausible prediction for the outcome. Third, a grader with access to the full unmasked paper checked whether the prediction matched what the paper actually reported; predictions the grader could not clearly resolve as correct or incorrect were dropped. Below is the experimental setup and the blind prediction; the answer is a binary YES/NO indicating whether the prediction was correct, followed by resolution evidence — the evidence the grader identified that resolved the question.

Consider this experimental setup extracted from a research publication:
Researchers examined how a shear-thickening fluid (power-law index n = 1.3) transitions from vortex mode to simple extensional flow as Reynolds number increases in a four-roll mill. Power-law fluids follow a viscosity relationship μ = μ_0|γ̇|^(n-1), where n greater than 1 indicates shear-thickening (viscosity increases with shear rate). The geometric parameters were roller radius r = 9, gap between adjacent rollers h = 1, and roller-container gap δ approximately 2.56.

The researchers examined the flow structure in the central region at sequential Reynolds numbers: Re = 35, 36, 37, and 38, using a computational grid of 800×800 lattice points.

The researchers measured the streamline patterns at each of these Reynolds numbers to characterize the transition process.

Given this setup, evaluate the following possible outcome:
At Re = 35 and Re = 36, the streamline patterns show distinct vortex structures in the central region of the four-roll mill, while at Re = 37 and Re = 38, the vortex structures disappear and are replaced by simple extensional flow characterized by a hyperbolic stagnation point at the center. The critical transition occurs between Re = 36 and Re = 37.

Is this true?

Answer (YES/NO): NO